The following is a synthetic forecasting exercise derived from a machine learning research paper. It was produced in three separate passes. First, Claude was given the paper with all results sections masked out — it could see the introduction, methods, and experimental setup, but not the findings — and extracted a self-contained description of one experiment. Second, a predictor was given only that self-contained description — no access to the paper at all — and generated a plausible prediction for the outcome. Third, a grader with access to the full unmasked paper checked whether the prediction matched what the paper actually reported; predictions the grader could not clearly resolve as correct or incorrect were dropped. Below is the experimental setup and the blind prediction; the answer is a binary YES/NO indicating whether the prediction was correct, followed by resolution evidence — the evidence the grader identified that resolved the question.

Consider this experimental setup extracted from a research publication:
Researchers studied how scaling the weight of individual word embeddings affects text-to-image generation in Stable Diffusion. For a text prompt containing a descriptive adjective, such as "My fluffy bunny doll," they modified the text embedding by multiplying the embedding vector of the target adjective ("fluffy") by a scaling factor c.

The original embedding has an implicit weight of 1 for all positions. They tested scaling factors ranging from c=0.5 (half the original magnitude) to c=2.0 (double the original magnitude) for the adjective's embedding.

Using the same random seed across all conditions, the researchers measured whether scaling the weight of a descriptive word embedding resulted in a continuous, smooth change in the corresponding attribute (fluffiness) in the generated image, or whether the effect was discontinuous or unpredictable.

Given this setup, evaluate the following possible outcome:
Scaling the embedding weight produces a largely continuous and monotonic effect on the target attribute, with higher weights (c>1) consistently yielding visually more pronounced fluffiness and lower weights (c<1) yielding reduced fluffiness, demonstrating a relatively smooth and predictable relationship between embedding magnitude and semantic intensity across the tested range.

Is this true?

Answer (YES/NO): YES